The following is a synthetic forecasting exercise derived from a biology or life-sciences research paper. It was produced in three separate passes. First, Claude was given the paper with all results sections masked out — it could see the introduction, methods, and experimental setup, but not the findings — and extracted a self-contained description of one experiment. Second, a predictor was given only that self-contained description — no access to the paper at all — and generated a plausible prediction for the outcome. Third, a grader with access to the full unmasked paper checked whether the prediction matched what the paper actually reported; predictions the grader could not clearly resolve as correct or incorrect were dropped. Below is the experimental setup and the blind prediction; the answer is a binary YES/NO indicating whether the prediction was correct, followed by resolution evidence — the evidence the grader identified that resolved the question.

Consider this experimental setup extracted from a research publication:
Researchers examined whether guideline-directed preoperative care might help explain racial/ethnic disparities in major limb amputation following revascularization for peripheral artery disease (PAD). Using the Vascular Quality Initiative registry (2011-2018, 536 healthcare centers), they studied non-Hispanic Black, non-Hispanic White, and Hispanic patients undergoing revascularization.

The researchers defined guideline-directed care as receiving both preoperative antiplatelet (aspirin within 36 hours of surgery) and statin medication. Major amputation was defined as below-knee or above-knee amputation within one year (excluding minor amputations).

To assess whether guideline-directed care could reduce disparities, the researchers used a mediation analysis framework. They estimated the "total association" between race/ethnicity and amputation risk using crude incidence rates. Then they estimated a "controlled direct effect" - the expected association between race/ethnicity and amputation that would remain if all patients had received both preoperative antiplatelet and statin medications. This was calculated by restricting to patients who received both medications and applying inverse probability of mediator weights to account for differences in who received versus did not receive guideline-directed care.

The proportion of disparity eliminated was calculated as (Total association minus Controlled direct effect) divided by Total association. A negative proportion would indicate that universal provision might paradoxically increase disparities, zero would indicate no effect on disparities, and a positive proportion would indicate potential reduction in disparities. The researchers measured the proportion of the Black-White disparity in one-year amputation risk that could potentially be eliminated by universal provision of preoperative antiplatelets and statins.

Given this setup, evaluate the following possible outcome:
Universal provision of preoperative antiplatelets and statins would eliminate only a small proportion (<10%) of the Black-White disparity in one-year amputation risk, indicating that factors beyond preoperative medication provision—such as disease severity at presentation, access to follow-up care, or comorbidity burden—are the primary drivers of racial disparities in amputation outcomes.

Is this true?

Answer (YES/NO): YES